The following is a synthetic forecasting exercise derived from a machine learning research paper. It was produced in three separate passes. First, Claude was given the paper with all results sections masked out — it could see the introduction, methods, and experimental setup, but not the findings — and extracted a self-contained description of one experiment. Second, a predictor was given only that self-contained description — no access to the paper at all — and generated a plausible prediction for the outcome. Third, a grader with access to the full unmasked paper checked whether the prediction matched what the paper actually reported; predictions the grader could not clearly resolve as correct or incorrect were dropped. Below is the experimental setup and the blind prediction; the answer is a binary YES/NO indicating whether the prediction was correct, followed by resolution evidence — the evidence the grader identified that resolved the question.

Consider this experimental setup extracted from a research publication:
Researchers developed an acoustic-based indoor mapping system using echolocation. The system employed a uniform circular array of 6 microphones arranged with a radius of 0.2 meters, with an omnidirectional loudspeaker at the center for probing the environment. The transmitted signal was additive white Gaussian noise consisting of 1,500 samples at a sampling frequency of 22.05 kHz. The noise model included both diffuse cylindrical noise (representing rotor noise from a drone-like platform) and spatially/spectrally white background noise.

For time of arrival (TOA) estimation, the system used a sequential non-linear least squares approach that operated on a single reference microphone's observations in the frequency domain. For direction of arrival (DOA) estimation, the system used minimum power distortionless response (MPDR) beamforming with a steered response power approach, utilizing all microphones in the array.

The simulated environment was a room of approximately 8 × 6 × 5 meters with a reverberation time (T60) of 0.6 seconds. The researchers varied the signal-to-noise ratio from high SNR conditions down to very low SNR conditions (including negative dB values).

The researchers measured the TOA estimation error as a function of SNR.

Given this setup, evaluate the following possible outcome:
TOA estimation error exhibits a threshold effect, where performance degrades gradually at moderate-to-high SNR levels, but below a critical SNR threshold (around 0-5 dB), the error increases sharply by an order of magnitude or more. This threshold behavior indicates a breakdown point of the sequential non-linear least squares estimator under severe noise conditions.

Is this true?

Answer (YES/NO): NO